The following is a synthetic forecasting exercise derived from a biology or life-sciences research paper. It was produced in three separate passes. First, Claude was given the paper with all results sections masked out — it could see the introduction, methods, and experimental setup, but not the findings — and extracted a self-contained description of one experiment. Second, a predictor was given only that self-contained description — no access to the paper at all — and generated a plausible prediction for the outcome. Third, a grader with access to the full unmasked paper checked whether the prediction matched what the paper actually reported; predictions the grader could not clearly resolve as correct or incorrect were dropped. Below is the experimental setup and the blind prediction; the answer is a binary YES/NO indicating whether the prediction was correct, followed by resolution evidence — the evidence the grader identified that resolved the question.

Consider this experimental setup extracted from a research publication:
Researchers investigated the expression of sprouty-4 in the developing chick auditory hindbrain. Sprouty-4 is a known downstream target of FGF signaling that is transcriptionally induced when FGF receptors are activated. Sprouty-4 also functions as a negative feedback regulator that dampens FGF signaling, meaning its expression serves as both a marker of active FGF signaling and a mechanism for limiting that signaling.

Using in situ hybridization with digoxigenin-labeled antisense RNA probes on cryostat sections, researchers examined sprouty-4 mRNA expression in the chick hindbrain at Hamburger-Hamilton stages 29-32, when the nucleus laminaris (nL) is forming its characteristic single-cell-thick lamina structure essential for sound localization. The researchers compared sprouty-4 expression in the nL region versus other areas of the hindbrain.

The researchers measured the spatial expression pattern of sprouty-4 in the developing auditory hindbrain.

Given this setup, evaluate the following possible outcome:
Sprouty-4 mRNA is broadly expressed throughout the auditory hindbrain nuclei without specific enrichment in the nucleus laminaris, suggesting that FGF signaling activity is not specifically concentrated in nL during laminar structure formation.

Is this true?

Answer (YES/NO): NO